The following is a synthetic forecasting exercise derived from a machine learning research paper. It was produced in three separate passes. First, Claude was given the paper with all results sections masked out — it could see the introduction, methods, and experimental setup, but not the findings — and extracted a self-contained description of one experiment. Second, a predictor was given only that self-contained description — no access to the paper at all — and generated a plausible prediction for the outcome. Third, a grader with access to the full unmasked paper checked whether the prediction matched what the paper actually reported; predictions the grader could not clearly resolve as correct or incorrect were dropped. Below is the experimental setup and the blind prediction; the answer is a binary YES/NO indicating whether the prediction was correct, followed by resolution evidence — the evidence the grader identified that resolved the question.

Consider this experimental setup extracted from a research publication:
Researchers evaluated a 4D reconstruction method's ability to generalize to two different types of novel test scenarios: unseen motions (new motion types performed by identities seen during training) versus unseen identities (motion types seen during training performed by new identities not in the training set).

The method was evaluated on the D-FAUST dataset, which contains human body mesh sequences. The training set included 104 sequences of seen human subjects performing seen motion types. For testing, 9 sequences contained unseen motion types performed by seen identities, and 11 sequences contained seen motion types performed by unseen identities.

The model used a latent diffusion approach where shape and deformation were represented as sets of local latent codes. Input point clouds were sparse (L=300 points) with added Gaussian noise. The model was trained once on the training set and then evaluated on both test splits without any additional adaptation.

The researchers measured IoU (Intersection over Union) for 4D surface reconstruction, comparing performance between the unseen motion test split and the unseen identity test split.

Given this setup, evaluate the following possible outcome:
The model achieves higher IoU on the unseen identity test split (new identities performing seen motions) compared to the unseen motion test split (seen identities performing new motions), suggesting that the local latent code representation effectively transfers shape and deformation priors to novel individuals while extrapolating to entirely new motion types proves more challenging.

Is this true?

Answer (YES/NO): NO